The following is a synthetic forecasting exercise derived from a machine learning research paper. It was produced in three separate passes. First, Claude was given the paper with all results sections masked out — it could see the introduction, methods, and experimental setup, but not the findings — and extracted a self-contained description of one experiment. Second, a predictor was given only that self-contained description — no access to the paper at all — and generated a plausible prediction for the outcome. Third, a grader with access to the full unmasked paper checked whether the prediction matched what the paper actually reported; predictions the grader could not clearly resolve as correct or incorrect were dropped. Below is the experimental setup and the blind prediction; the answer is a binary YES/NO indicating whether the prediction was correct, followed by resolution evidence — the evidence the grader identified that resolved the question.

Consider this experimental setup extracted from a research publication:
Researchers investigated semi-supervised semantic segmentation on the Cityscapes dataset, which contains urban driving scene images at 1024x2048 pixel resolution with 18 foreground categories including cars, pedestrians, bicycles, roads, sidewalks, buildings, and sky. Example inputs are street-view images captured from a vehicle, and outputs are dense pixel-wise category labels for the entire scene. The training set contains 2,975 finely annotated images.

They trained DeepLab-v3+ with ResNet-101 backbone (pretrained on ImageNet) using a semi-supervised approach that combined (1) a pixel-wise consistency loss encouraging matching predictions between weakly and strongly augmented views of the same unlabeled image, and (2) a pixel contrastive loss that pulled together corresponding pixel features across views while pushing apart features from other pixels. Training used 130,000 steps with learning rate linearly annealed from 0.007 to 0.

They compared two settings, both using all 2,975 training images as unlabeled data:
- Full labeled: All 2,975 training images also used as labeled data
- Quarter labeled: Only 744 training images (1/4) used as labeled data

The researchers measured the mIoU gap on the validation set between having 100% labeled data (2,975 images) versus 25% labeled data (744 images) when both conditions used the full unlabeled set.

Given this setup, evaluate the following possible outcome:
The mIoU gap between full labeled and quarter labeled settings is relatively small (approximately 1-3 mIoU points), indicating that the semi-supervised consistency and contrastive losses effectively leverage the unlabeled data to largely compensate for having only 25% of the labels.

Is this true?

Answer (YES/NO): NO